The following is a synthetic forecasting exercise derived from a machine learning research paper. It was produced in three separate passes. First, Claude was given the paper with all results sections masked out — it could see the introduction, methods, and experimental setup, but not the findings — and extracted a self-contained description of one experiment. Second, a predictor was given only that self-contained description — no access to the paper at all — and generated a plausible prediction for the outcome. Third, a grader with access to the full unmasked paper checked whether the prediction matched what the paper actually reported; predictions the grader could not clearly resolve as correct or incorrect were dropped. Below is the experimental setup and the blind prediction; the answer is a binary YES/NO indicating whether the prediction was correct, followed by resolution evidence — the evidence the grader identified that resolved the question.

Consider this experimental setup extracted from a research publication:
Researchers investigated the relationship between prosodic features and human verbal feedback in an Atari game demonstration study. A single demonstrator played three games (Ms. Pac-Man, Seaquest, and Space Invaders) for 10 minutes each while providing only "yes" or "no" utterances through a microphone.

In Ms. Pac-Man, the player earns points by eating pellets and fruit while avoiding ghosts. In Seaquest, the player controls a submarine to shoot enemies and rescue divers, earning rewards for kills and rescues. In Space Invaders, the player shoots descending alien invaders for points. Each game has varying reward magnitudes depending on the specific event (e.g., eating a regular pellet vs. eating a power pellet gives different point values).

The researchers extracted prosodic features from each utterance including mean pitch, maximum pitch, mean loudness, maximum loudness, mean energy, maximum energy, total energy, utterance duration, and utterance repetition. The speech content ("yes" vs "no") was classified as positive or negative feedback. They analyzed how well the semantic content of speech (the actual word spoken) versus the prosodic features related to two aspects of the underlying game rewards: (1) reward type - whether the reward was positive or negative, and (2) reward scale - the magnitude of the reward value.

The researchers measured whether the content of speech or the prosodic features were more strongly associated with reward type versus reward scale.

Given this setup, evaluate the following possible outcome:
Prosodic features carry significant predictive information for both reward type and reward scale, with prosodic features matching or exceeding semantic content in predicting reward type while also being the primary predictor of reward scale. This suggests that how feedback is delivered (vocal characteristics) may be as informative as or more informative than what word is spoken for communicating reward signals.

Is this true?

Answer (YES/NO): NO